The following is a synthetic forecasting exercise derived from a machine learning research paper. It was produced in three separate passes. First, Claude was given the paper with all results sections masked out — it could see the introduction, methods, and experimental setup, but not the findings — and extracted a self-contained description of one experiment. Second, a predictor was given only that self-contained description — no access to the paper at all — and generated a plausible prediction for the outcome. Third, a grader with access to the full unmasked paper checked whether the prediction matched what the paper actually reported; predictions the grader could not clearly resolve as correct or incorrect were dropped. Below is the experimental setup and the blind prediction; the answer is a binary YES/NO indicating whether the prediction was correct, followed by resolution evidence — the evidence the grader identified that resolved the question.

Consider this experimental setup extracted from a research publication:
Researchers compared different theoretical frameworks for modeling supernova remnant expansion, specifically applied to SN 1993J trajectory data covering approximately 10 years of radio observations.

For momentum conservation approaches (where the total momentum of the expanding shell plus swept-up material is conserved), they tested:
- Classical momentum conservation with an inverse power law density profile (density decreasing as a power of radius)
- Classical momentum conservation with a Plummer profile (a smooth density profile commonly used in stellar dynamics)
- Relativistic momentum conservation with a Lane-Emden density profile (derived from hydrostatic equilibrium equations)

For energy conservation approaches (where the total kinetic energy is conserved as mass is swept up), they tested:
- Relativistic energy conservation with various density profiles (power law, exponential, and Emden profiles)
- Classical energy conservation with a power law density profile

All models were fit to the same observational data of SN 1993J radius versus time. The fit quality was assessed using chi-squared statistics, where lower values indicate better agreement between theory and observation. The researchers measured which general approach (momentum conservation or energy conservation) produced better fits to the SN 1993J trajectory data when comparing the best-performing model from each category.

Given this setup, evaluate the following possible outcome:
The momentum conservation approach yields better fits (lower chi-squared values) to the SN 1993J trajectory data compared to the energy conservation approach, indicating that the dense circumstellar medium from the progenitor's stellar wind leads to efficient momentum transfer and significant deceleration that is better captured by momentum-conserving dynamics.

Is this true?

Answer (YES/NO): NO